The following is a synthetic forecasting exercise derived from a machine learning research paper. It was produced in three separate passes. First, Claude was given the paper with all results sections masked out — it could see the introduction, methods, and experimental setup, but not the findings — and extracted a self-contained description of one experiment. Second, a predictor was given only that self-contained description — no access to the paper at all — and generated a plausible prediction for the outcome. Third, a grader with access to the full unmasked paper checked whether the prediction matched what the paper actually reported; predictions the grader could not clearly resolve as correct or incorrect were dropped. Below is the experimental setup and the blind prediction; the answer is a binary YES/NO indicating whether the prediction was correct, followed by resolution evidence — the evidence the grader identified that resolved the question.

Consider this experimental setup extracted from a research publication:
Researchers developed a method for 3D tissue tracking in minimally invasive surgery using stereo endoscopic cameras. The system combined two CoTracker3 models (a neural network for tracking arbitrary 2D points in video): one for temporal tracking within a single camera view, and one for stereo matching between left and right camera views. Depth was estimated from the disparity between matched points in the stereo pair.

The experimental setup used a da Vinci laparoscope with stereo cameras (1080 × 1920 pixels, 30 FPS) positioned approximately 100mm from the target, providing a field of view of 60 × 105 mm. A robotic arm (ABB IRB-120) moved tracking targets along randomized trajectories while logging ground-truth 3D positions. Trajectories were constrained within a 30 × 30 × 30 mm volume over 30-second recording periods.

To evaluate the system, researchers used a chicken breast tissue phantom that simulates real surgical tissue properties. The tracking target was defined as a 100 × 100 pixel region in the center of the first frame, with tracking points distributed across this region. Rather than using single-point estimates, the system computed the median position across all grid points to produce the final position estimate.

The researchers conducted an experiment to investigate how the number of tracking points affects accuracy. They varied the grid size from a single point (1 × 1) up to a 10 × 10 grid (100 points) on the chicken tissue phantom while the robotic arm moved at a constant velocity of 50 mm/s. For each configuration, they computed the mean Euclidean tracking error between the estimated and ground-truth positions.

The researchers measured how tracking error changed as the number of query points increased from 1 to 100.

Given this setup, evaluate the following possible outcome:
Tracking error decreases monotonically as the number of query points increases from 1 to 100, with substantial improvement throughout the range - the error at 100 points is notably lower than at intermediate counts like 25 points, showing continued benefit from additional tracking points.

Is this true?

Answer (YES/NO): NO